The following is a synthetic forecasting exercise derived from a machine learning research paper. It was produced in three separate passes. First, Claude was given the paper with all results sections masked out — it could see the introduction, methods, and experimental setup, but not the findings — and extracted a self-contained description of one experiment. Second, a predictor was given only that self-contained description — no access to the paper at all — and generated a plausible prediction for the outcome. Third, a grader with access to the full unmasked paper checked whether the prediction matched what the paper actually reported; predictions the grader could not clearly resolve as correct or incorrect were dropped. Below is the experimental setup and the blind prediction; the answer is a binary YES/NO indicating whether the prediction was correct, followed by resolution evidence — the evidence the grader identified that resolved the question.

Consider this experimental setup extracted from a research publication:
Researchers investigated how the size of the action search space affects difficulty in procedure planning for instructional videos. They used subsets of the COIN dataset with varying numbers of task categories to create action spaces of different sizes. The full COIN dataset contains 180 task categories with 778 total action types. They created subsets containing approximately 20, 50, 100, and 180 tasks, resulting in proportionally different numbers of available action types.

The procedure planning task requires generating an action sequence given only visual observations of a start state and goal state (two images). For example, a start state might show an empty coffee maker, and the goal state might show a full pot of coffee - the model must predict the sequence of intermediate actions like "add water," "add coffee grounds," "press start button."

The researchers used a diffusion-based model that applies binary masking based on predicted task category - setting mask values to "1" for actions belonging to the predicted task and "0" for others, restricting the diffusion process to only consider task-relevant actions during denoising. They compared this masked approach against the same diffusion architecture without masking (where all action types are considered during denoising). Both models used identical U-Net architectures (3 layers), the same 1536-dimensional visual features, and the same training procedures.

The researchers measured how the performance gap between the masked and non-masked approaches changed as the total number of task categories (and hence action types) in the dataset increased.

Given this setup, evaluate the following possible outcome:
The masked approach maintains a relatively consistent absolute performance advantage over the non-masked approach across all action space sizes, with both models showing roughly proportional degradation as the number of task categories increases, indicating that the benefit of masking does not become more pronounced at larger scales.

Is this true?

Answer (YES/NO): NO